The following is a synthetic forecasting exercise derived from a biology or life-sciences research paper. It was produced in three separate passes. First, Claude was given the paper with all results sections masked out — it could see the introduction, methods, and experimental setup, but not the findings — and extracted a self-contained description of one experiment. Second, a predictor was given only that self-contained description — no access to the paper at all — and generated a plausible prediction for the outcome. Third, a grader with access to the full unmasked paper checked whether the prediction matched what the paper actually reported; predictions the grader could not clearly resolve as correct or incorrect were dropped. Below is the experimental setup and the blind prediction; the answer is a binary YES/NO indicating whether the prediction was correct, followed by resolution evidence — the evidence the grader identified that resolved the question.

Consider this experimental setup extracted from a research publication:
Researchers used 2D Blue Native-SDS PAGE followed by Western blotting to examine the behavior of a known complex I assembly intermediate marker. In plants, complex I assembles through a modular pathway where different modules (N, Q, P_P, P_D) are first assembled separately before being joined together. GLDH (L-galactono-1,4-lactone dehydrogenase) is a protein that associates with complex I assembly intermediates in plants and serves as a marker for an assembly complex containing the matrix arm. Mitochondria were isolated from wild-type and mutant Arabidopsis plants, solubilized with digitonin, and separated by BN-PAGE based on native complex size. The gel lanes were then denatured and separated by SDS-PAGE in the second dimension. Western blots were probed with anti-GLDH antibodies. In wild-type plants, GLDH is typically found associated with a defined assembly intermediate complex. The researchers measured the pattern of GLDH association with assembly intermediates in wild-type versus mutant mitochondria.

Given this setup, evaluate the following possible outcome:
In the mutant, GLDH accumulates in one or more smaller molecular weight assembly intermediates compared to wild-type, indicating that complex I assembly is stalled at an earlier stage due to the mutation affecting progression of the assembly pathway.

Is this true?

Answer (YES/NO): NO